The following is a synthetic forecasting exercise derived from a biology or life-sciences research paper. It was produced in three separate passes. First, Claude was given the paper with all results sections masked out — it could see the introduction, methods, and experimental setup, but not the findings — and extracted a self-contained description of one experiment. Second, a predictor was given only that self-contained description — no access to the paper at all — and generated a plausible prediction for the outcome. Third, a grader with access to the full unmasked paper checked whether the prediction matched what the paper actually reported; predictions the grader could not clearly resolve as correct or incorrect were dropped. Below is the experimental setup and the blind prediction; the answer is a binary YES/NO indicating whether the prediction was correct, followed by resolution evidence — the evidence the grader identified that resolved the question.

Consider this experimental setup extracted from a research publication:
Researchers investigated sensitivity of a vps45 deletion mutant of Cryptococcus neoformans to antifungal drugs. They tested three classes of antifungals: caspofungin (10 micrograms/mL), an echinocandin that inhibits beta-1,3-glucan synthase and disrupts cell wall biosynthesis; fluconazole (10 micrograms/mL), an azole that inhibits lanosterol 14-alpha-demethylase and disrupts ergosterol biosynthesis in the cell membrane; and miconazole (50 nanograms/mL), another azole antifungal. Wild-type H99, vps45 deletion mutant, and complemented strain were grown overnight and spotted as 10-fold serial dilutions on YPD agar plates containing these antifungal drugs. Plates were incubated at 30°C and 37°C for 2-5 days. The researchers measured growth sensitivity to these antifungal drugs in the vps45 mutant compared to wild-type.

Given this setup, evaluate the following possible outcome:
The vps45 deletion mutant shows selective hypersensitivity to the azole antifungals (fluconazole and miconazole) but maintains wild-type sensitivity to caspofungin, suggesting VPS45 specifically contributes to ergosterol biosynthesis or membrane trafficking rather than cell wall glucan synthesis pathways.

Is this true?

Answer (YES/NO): NO